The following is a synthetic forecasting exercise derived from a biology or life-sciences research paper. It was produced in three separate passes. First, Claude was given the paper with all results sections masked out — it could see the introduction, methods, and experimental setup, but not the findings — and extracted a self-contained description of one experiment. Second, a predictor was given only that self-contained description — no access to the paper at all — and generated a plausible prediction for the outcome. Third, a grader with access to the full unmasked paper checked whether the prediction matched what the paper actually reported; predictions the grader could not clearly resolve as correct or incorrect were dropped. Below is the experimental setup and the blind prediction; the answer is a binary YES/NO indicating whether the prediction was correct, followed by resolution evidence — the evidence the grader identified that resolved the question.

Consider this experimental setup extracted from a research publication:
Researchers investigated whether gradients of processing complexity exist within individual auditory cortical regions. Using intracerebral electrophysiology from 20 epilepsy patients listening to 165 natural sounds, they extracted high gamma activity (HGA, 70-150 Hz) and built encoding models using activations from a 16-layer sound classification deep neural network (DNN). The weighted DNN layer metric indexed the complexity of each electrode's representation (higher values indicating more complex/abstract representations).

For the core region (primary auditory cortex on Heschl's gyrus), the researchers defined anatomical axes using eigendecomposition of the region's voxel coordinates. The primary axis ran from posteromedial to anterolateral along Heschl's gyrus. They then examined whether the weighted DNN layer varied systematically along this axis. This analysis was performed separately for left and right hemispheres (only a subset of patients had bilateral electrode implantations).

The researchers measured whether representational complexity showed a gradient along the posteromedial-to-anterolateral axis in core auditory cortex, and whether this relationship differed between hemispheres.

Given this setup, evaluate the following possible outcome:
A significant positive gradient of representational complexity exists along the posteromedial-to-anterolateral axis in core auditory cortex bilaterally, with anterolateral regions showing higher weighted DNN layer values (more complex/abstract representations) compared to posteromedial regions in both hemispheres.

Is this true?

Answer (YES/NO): NO